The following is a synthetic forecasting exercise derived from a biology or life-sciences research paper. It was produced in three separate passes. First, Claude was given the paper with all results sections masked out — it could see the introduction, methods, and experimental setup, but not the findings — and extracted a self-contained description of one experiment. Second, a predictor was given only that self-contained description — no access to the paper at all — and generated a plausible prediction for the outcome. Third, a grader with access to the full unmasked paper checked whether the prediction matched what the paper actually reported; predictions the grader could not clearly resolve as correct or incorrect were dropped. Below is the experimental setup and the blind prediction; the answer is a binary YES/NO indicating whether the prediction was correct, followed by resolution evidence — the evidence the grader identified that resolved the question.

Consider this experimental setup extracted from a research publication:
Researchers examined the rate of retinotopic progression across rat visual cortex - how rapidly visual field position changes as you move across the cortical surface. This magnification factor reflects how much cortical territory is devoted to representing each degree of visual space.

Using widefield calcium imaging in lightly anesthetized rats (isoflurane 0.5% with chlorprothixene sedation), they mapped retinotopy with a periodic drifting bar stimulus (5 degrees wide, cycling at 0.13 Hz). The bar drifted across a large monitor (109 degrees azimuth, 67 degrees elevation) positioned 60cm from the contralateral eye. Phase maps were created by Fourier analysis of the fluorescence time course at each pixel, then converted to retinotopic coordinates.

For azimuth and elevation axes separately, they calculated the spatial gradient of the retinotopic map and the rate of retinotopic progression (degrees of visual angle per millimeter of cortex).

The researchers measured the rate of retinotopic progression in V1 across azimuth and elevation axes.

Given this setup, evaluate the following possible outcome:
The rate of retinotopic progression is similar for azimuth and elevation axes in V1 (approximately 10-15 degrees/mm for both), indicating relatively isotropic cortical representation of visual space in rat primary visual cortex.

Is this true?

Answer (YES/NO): NO